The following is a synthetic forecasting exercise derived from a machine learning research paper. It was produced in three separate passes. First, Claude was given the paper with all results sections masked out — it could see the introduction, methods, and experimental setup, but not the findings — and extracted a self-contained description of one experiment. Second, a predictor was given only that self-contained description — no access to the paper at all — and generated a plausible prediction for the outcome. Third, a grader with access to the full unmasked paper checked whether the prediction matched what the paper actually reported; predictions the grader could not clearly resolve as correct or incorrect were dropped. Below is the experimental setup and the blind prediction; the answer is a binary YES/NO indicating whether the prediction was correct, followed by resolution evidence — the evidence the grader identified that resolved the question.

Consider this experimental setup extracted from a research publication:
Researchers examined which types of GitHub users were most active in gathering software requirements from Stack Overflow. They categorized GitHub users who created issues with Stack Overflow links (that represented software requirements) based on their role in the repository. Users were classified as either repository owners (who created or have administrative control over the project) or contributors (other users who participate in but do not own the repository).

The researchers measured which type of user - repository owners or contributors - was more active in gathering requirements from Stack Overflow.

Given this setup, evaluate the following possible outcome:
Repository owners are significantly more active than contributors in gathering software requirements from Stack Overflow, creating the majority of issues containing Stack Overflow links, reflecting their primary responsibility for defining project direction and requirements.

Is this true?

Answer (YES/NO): YES